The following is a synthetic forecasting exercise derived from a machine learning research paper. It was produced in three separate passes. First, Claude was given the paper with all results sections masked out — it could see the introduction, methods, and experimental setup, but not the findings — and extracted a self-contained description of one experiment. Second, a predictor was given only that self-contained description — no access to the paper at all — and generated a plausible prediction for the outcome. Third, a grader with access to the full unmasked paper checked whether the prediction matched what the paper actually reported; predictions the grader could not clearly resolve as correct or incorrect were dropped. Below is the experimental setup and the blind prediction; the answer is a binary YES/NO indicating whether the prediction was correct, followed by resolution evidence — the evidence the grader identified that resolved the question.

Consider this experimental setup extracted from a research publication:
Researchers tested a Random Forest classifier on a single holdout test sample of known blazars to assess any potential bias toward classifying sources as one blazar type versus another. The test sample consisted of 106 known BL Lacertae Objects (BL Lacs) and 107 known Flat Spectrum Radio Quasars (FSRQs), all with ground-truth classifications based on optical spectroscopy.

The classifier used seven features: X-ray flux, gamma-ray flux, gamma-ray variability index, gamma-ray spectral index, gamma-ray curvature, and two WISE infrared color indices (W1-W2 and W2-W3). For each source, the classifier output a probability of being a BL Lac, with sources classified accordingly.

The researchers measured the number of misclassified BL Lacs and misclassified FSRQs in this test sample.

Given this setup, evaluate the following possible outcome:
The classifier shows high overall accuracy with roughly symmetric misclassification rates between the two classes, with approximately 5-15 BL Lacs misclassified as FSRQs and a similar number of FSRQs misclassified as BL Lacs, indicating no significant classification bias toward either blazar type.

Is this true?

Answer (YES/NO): NO